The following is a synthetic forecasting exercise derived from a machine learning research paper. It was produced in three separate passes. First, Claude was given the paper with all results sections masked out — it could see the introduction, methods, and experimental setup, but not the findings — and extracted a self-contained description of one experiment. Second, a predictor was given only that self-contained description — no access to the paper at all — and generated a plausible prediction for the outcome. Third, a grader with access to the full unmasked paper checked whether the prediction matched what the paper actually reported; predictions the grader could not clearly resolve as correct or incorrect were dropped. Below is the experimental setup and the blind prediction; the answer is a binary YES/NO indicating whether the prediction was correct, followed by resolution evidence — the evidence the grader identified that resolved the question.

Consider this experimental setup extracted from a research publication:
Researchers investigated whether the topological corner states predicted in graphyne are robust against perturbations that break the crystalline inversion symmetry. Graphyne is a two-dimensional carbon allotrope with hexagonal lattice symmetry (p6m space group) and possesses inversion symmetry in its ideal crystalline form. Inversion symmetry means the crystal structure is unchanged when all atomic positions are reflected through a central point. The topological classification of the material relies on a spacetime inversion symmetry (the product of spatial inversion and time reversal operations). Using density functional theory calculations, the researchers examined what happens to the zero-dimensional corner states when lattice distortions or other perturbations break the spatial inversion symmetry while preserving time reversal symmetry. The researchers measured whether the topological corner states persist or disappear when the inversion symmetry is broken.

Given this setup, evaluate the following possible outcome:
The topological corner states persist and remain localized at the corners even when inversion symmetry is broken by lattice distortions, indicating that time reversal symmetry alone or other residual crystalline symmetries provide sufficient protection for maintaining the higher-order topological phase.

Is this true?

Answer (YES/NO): YES